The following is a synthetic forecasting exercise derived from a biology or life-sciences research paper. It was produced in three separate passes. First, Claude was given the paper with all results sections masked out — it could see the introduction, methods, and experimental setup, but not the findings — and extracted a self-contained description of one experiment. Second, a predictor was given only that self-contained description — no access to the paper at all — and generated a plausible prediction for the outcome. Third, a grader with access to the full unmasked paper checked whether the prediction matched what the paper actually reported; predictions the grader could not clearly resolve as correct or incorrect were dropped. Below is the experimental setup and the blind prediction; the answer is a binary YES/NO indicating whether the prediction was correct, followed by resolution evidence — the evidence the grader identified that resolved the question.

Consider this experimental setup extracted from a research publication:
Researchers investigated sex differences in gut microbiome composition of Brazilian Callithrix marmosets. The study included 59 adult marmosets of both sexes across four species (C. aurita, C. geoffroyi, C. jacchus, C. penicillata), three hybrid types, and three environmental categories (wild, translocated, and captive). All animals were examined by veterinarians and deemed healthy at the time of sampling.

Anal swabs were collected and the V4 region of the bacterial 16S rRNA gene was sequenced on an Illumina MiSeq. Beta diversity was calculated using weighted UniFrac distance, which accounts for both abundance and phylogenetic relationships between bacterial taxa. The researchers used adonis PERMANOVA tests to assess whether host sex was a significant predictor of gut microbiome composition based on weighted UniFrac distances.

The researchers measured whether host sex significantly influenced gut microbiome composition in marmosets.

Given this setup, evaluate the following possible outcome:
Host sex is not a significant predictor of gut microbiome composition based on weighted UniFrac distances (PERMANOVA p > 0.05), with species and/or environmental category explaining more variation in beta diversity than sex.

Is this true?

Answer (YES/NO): YES